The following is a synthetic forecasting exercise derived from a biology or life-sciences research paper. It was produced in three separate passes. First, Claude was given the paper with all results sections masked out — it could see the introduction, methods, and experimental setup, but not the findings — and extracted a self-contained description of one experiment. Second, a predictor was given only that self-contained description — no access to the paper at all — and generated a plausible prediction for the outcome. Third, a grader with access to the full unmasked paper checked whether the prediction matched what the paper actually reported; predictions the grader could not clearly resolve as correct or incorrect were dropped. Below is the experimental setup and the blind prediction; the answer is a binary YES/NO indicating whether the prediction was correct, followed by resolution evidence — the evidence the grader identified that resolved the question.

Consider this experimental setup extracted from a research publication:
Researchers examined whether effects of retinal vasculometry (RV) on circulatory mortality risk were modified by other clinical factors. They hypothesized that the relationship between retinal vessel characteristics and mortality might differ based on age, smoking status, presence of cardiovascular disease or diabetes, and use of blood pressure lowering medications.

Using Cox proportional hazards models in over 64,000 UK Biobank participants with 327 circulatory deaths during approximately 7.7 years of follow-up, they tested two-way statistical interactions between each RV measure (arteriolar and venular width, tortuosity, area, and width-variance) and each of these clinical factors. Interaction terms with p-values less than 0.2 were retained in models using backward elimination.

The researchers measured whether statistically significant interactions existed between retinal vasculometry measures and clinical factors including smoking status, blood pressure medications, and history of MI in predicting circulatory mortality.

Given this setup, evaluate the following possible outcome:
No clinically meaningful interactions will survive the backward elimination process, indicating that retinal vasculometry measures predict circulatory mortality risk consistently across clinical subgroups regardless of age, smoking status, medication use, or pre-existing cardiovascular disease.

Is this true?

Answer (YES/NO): NO